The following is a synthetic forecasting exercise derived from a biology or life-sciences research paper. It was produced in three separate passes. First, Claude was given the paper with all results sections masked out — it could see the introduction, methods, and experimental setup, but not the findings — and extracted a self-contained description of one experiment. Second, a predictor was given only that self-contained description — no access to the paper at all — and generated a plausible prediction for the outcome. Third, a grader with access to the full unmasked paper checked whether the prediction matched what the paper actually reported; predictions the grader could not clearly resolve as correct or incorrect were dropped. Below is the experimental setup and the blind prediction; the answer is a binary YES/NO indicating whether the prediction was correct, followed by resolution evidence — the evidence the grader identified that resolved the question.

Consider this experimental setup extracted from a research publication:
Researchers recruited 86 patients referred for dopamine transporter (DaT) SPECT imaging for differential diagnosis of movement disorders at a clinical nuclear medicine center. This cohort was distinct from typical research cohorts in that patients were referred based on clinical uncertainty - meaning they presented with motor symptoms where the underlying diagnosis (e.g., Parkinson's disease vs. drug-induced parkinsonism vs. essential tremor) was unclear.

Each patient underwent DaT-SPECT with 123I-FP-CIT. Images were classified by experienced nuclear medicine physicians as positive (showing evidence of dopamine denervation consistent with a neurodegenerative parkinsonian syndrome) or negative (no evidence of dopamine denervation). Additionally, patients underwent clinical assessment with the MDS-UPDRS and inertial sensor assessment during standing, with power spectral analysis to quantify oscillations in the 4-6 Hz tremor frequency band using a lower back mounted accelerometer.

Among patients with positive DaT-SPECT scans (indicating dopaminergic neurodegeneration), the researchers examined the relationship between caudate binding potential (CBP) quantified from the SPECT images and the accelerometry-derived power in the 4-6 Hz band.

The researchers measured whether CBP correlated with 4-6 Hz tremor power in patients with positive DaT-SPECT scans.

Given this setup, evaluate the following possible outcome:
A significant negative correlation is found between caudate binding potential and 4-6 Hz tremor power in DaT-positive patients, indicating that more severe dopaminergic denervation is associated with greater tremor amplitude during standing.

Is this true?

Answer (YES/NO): NO